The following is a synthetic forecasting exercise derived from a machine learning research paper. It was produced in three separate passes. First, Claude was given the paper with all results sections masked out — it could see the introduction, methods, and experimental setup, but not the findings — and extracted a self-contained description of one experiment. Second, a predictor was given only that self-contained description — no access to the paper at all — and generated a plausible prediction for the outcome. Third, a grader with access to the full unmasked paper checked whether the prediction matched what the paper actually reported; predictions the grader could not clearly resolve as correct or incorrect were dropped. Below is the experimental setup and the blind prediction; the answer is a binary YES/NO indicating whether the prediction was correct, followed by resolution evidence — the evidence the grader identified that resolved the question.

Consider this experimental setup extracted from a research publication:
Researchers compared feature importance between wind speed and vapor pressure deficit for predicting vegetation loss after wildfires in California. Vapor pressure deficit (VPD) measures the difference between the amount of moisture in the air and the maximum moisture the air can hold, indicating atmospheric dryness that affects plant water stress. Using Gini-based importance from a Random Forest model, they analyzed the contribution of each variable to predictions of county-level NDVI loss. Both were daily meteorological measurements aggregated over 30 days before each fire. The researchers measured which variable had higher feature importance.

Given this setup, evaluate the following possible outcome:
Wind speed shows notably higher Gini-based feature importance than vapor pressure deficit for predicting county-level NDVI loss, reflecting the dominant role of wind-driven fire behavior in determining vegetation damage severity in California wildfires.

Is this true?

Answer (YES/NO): YES